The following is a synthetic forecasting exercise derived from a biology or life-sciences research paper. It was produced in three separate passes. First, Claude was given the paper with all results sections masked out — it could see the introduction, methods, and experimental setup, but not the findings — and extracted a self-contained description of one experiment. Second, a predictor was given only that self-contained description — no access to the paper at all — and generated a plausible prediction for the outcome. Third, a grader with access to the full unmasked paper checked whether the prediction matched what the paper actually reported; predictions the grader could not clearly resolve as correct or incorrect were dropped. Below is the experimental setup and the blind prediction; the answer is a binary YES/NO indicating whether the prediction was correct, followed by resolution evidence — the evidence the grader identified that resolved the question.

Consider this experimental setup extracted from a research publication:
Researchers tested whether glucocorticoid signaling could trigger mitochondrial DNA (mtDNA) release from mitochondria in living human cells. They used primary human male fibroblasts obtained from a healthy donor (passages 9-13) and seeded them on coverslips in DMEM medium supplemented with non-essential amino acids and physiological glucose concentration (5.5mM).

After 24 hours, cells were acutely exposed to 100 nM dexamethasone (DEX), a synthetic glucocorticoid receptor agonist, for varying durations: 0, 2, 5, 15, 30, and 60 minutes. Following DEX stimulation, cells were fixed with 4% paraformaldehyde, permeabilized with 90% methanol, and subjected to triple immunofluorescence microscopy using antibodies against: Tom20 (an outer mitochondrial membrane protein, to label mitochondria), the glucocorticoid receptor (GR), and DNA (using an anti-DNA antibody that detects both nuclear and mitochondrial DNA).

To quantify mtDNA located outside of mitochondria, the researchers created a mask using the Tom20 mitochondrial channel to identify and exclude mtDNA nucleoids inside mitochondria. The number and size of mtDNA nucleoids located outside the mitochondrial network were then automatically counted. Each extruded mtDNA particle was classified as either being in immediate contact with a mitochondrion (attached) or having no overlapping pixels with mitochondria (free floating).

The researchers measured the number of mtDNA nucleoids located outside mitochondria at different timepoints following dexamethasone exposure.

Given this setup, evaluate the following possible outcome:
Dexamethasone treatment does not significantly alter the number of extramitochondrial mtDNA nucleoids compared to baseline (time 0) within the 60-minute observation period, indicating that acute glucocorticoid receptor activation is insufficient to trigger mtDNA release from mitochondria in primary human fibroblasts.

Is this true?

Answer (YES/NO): NO